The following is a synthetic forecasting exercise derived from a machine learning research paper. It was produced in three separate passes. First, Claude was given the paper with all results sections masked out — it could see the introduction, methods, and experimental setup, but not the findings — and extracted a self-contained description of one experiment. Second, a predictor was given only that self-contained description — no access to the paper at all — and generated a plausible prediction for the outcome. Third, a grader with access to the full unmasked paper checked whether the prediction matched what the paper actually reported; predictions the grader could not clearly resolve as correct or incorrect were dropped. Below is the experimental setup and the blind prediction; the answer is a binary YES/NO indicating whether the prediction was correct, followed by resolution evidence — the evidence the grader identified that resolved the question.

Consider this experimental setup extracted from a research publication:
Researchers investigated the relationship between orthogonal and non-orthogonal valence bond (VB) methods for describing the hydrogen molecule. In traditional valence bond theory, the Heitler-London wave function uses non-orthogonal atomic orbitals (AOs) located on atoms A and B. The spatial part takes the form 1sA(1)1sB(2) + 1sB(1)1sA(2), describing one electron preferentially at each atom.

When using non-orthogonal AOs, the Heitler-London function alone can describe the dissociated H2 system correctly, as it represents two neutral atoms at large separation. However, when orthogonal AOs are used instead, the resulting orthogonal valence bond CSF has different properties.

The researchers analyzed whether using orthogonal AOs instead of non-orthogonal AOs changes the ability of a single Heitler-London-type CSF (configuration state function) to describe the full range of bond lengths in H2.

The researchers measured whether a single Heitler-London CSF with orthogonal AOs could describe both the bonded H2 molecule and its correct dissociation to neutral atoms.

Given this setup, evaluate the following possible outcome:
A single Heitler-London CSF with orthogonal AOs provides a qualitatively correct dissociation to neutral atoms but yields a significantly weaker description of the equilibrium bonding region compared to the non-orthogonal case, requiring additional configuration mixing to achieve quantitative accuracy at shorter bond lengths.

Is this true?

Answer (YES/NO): YES